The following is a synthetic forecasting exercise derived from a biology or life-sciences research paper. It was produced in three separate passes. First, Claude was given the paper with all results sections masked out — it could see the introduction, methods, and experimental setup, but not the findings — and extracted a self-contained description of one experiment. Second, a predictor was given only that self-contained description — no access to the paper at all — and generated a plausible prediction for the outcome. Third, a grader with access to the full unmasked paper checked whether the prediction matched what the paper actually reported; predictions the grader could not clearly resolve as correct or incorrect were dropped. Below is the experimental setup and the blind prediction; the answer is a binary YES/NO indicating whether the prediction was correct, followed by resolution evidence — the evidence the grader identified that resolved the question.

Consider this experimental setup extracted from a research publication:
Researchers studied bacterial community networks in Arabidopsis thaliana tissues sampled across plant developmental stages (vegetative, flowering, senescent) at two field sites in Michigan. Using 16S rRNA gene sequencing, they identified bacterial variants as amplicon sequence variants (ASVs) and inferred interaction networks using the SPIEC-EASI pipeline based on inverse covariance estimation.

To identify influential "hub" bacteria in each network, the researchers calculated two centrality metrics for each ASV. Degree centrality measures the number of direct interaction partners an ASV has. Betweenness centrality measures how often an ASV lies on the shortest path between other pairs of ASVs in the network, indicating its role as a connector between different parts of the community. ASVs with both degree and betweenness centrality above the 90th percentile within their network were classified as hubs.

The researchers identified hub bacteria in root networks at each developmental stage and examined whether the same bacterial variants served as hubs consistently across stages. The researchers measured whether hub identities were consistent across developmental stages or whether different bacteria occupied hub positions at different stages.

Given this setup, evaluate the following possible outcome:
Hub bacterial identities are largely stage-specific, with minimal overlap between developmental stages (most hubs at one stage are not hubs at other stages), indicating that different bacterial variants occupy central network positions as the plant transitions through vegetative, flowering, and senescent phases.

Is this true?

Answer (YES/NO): YES